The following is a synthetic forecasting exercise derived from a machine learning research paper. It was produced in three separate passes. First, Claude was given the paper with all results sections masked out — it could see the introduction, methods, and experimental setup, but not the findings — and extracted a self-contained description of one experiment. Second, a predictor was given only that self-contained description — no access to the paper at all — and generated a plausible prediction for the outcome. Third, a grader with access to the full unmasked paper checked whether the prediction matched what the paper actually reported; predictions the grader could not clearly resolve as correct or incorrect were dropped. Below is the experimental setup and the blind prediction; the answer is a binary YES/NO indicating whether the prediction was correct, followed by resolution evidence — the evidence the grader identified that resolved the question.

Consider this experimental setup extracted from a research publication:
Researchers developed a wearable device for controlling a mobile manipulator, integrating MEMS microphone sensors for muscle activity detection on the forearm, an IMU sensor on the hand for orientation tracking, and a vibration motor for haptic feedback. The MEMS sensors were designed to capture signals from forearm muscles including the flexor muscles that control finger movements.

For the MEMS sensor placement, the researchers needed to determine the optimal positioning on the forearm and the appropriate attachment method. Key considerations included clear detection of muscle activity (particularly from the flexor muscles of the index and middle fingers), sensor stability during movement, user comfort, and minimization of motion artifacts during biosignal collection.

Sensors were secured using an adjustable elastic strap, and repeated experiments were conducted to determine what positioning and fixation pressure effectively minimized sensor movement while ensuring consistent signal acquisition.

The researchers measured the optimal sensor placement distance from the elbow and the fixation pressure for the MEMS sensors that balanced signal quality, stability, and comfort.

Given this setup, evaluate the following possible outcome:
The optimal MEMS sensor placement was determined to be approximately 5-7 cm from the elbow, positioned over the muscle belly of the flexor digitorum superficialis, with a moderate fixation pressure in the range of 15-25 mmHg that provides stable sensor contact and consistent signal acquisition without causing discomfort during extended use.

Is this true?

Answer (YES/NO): NO